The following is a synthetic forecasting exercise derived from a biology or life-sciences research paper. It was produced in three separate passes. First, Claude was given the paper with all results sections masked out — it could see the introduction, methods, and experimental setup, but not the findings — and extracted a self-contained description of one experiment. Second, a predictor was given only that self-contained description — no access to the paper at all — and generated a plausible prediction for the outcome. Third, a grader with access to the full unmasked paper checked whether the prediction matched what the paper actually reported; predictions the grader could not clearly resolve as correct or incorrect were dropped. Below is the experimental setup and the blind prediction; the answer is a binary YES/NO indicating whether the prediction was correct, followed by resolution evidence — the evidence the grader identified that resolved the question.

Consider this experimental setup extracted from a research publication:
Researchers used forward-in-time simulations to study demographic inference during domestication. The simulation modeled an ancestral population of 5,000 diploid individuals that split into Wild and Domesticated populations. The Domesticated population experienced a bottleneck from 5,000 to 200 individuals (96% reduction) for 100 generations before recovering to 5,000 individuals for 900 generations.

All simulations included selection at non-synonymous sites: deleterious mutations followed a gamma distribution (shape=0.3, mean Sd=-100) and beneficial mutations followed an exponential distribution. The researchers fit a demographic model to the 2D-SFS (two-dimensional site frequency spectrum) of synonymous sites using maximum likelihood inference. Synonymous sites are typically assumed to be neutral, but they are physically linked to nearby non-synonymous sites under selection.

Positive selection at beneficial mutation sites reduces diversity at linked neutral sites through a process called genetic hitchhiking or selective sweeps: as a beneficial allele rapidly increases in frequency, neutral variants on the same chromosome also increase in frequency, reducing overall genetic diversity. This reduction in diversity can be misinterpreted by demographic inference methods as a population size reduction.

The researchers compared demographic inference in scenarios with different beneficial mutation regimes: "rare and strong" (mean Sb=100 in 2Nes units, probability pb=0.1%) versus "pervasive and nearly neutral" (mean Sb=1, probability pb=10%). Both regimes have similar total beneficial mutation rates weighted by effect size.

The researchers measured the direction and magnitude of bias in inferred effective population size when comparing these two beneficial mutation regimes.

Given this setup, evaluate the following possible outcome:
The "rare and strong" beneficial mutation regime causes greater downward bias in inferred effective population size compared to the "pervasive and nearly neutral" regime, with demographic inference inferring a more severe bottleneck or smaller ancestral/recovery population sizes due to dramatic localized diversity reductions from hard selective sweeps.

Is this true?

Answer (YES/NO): NO